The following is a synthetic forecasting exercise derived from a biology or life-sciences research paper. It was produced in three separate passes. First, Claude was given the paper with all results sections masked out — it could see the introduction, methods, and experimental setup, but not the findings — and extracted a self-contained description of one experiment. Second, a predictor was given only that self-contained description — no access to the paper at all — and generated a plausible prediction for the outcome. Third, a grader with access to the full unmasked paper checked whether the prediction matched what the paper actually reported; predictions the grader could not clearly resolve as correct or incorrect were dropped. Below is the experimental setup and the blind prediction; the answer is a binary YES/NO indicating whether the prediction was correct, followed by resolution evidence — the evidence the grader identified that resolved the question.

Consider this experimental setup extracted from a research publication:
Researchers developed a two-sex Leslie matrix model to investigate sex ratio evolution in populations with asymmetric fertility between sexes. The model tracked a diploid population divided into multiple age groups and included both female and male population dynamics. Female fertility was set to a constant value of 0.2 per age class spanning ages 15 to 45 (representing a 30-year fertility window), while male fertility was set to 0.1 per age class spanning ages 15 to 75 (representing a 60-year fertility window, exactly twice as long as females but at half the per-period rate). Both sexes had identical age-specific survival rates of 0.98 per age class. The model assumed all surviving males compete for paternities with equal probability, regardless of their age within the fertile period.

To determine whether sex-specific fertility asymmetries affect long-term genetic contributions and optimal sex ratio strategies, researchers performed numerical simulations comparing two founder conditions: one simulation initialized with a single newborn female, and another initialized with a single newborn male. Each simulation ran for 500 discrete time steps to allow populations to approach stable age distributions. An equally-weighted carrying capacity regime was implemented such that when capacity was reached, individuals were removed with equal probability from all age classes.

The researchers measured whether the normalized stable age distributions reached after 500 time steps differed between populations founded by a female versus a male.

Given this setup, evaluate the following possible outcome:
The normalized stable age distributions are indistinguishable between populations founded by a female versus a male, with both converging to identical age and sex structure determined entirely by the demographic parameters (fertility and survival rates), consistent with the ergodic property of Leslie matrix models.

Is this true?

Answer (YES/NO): YES